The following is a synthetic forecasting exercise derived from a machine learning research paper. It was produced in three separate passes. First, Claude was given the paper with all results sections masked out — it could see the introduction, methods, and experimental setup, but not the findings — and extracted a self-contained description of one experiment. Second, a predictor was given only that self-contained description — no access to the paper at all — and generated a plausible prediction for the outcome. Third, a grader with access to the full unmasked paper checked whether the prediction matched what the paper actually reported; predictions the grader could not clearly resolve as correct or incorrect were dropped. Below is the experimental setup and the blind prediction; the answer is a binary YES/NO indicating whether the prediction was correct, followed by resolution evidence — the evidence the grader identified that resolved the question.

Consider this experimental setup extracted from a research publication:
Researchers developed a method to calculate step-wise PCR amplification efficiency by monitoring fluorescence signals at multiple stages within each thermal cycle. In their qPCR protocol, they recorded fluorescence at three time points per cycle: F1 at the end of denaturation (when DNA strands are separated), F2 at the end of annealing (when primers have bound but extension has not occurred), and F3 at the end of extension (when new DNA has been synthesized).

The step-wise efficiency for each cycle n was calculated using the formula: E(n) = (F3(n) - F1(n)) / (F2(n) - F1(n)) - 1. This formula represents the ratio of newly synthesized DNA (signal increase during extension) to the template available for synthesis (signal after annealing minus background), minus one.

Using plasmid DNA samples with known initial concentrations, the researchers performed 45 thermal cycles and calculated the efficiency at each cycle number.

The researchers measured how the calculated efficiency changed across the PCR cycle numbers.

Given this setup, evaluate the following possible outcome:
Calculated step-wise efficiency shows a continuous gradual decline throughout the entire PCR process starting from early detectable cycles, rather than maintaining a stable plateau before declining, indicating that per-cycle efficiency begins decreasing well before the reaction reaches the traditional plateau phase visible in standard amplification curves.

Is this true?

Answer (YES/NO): NO